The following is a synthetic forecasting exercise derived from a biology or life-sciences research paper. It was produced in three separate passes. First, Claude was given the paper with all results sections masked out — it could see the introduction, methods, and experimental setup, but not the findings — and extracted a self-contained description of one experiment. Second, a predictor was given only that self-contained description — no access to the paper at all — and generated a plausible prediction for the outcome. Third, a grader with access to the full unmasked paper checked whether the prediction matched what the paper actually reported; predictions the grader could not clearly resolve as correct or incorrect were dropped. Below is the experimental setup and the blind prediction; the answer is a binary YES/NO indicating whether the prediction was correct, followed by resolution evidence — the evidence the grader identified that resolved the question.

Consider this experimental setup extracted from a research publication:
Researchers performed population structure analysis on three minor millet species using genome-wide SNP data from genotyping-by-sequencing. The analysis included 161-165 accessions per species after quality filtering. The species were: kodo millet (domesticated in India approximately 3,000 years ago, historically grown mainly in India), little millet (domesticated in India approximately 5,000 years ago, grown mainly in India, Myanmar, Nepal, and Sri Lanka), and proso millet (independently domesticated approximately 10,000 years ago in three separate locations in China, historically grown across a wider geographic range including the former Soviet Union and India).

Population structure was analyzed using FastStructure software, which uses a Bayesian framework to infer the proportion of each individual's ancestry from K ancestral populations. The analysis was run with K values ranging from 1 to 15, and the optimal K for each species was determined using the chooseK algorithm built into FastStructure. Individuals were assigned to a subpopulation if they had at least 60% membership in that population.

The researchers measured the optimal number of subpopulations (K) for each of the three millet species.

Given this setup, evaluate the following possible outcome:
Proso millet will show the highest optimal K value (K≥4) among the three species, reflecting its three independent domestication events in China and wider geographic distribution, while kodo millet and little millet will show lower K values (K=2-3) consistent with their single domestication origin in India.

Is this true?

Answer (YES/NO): NO